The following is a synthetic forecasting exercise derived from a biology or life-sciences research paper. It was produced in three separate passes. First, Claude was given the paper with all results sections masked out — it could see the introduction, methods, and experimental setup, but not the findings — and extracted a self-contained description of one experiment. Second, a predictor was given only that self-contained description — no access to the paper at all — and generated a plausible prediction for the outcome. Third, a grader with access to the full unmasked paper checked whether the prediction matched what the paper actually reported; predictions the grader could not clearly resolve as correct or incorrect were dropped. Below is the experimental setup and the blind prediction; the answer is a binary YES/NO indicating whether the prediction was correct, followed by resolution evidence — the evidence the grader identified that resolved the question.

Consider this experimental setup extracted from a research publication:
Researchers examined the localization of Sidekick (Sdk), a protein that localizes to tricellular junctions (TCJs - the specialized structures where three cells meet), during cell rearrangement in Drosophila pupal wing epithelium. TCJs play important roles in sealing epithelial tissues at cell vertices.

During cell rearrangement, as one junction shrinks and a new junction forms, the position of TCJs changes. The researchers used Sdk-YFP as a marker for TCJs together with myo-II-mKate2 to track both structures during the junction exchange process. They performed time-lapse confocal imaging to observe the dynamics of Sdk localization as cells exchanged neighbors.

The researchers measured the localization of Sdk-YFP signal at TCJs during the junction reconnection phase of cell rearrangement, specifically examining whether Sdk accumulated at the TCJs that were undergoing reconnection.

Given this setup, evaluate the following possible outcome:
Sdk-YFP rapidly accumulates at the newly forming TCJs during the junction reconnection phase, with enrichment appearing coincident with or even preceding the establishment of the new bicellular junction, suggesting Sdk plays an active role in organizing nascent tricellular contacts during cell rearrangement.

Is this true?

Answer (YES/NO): NO